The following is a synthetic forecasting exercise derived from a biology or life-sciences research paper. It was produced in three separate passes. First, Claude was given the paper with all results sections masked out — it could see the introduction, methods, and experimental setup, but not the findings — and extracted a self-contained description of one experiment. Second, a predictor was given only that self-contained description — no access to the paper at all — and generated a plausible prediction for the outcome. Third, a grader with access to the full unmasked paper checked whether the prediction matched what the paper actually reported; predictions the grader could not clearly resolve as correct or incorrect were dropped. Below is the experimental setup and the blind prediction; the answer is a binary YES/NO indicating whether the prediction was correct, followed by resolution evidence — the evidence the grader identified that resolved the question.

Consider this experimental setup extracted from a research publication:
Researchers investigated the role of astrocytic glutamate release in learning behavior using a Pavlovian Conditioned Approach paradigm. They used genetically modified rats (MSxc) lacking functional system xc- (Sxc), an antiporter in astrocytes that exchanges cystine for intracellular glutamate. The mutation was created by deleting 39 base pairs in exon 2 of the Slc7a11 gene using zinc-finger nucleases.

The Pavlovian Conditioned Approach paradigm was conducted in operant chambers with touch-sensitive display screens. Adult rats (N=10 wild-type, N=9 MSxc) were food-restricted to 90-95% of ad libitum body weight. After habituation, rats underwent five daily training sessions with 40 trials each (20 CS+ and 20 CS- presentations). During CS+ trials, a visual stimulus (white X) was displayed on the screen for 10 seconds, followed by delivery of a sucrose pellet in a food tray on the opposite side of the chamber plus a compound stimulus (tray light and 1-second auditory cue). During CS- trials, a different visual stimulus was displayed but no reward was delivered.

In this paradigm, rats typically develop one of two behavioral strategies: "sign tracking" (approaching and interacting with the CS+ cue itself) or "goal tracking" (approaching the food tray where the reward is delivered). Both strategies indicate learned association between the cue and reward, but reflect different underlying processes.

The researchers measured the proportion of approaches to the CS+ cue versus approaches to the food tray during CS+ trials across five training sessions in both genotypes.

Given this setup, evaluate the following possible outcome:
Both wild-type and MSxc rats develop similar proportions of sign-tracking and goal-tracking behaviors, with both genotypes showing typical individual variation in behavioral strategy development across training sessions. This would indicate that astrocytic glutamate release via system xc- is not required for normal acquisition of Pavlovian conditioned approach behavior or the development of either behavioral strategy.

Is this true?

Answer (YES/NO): NO